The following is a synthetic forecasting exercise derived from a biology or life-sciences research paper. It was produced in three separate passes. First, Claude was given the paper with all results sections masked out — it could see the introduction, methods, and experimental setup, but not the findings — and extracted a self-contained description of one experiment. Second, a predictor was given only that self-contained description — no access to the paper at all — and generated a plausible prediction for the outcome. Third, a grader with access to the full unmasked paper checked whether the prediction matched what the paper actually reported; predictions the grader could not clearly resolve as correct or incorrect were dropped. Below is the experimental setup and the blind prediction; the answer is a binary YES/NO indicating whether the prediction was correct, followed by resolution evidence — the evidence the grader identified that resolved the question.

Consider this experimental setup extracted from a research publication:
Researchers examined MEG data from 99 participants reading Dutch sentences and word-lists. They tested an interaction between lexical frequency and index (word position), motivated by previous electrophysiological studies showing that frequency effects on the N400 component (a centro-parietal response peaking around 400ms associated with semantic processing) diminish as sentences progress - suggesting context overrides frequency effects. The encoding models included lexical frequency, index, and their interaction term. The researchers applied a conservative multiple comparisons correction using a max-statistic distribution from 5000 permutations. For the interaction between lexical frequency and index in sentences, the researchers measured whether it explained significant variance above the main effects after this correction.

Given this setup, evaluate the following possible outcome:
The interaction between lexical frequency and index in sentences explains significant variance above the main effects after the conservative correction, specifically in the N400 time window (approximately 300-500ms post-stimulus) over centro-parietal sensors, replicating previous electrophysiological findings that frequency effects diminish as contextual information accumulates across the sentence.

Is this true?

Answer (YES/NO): NO